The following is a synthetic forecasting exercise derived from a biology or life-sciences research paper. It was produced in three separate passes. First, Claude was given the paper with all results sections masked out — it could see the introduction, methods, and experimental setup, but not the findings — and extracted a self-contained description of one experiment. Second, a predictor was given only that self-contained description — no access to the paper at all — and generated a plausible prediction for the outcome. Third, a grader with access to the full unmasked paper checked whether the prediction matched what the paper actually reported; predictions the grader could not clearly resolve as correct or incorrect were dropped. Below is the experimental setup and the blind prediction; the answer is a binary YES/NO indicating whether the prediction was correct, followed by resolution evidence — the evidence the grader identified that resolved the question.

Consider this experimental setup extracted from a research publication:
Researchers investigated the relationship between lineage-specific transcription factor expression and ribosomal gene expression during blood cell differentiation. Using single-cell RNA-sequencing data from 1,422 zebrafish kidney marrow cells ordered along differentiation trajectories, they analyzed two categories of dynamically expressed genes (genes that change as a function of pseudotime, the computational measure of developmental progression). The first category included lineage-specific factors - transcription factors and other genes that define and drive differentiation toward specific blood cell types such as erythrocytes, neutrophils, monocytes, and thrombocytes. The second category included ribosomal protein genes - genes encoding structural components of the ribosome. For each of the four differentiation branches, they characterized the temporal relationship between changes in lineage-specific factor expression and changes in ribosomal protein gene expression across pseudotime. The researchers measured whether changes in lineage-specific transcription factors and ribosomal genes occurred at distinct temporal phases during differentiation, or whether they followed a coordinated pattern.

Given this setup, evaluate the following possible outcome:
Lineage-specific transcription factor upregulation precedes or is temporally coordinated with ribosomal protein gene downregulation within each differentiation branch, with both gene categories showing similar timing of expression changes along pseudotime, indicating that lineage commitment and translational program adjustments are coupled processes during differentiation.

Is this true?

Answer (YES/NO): YES